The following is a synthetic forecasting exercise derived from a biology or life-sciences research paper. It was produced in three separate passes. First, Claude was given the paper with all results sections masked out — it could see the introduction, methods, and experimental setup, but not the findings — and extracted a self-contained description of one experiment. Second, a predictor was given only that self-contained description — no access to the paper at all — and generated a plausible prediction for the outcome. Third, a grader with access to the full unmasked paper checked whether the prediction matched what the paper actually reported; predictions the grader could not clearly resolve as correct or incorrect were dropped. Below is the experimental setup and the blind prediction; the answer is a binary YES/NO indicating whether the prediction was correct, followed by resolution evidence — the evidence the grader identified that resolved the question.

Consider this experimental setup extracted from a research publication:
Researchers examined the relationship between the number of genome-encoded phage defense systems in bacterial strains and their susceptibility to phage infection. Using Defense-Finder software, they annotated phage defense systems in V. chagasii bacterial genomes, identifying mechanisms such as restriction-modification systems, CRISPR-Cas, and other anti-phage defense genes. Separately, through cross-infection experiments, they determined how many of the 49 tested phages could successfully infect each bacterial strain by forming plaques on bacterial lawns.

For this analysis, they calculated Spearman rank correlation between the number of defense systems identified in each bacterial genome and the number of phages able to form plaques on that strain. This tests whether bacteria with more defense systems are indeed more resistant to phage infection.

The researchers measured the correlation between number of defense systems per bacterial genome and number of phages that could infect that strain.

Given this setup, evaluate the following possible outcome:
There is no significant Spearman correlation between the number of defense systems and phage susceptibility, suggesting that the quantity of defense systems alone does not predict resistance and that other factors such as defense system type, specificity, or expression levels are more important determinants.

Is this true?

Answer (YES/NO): YES